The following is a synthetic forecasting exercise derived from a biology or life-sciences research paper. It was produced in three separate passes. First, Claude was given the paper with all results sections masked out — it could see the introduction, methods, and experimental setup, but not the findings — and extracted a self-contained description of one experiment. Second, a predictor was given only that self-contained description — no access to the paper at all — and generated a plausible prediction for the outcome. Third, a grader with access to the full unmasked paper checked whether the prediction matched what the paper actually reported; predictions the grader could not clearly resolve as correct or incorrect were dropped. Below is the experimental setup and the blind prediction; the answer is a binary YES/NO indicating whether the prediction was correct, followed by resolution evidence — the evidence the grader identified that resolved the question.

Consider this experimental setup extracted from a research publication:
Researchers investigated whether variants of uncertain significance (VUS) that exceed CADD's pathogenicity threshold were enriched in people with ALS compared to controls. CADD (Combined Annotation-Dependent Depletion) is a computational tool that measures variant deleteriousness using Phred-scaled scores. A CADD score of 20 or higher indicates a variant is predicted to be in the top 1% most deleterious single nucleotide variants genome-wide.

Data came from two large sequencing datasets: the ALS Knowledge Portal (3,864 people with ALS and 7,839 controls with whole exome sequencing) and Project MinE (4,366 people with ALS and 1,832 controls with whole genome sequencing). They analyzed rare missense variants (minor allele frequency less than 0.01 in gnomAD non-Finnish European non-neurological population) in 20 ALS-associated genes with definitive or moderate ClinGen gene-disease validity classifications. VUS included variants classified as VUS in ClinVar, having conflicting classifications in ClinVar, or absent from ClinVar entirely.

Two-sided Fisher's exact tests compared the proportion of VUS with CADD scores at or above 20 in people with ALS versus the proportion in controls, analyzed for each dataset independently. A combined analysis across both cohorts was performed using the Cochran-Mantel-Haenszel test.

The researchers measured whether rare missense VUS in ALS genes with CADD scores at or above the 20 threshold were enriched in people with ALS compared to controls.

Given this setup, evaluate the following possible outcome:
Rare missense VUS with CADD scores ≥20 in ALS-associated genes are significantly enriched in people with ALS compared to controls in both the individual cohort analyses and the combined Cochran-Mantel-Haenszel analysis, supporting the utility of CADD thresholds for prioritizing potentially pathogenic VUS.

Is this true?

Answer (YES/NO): NO